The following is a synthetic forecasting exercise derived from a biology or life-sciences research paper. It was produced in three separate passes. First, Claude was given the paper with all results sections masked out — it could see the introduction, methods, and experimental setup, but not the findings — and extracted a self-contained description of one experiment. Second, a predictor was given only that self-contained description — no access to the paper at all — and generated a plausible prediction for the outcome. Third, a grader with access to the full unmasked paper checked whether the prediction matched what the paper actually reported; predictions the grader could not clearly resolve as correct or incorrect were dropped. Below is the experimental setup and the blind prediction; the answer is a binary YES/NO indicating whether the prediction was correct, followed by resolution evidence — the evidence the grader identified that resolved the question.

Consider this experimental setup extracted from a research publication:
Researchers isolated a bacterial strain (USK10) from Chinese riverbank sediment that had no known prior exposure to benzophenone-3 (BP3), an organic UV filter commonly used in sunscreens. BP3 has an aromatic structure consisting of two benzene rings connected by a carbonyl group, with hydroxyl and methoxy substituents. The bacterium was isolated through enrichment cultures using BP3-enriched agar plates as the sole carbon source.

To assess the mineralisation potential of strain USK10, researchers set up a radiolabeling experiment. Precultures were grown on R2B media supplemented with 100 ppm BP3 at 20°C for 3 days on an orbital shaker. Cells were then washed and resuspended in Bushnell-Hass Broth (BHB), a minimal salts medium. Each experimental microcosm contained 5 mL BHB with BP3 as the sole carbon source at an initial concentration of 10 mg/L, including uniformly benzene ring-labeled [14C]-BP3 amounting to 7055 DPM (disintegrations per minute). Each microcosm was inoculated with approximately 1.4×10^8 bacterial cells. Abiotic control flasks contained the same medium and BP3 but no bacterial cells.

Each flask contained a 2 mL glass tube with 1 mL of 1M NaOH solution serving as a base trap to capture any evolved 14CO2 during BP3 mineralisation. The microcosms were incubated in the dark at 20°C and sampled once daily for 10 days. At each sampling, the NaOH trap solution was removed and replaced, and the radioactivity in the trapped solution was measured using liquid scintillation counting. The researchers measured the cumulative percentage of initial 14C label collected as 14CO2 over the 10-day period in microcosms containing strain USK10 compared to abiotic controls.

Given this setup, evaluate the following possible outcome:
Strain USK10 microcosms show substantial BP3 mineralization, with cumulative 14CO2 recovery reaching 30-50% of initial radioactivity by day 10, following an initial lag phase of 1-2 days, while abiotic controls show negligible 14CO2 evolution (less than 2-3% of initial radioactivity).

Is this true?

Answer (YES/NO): NO